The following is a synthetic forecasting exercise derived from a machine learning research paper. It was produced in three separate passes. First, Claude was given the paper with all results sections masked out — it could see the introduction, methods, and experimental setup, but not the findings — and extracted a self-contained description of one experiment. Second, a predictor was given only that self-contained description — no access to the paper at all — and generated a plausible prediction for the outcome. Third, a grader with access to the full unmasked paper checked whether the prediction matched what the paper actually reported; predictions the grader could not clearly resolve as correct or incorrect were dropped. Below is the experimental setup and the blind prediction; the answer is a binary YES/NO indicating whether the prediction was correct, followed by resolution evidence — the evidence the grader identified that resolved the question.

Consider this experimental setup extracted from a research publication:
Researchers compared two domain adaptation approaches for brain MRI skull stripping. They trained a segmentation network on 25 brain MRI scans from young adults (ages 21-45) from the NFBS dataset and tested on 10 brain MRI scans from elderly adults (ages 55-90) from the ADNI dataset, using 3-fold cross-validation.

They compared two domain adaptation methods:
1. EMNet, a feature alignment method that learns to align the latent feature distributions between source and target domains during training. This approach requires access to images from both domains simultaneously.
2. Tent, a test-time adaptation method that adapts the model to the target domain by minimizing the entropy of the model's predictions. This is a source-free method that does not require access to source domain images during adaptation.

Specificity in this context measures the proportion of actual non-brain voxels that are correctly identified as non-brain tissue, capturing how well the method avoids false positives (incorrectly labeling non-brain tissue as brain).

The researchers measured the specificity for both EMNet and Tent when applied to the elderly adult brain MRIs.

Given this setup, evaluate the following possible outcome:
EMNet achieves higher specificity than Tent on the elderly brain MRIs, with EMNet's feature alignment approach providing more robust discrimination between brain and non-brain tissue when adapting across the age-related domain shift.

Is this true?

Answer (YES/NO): NO